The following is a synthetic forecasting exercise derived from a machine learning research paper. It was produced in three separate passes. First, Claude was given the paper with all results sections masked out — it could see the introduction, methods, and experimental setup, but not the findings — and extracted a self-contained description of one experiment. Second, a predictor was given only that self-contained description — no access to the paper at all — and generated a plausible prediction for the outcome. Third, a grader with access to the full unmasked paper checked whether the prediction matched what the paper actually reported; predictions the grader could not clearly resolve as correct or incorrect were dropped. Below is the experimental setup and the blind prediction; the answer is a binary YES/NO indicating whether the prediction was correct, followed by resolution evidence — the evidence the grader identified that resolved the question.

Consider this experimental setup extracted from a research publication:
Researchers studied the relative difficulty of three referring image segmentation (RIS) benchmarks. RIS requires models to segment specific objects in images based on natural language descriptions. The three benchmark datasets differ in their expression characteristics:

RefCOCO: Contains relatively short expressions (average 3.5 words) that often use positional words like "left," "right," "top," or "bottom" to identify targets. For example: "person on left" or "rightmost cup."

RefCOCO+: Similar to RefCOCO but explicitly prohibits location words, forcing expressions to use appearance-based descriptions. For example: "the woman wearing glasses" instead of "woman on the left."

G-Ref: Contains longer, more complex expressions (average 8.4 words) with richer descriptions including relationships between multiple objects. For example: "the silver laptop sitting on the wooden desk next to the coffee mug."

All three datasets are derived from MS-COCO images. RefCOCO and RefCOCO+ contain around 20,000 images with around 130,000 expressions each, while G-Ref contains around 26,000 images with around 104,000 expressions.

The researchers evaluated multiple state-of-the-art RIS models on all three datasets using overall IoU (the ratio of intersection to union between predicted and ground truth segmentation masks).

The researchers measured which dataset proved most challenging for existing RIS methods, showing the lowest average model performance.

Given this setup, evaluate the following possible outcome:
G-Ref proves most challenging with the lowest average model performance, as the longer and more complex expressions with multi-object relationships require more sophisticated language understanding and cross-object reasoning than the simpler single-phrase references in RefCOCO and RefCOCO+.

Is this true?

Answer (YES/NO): YES